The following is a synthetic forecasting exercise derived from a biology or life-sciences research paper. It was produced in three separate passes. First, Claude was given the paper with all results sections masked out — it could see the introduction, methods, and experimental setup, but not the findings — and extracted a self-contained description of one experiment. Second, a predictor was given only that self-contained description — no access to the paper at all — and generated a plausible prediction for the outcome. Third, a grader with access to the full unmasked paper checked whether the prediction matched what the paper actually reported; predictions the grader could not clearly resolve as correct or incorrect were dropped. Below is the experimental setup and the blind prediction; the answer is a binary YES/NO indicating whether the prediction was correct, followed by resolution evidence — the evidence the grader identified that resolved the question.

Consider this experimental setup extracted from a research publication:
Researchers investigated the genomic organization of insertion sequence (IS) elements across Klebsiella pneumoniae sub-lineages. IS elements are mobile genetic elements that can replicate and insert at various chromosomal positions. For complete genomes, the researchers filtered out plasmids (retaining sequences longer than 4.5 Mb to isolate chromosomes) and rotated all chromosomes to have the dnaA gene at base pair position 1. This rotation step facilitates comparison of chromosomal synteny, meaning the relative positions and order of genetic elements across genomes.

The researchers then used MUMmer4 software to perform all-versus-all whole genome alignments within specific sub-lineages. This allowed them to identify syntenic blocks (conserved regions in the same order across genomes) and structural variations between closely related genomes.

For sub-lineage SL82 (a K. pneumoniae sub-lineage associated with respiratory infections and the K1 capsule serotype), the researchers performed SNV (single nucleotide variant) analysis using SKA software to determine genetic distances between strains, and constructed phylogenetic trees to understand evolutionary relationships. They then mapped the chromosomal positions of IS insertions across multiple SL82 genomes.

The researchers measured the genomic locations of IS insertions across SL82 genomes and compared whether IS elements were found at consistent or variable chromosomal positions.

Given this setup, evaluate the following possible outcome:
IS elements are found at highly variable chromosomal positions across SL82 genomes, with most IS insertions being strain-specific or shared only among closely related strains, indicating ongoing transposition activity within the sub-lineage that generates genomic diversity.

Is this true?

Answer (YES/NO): YES